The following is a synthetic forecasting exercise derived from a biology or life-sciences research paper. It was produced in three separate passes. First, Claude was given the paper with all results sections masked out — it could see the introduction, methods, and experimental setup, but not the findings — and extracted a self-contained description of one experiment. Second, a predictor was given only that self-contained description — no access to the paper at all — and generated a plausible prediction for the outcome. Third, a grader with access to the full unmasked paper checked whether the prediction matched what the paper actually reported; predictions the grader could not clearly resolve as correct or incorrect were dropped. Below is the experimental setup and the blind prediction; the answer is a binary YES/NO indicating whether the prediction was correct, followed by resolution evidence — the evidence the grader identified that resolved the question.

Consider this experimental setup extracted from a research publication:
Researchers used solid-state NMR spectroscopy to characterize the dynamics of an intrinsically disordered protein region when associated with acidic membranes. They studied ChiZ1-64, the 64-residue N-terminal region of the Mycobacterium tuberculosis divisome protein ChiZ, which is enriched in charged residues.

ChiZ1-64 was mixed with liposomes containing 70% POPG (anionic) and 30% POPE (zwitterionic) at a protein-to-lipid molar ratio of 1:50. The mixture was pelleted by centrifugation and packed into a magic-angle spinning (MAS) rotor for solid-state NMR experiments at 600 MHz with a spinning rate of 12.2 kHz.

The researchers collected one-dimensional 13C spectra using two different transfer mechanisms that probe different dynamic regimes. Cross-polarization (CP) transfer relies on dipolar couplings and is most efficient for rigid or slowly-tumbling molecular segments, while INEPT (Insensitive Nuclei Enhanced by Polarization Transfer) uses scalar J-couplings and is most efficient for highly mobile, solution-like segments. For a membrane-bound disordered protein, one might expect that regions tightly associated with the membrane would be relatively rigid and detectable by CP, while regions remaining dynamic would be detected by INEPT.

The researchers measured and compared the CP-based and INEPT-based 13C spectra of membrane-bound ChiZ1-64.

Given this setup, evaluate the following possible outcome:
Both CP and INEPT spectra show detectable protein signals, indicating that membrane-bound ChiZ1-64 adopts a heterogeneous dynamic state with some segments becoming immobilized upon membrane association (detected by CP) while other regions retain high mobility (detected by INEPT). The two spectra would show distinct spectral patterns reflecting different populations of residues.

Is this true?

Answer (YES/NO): NO